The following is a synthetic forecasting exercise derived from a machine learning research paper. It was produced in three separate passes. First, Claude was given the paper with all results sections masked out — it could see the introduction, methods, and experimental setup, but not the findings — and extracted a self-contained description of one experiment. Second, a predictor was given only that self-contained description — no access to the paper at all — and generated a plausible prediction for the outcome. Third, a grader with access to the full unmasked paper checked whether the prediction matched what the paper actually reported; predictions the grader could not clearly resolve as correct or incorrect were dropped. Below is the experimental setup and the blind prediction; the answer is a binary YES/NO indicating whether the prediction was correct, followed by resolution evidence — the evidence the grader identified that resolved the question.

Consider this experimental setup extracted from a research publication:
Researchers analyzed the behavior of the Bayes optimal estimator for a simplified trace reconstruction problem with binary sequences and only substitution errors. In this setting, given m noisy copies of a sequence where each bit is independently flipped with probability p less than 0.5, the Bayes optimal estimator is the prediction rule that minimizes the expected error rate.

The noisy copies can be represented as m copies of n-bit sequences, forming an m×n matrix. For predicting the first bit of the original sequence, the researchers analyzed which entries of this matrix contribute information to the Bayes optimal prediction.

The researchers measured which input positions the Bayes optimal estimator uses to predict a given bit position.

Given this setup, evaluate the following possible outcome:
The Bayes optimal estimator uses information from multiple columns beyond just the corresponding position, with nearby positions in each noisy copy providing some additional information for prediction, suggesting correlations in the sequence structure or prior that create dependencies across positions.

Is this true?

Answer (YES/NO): NO